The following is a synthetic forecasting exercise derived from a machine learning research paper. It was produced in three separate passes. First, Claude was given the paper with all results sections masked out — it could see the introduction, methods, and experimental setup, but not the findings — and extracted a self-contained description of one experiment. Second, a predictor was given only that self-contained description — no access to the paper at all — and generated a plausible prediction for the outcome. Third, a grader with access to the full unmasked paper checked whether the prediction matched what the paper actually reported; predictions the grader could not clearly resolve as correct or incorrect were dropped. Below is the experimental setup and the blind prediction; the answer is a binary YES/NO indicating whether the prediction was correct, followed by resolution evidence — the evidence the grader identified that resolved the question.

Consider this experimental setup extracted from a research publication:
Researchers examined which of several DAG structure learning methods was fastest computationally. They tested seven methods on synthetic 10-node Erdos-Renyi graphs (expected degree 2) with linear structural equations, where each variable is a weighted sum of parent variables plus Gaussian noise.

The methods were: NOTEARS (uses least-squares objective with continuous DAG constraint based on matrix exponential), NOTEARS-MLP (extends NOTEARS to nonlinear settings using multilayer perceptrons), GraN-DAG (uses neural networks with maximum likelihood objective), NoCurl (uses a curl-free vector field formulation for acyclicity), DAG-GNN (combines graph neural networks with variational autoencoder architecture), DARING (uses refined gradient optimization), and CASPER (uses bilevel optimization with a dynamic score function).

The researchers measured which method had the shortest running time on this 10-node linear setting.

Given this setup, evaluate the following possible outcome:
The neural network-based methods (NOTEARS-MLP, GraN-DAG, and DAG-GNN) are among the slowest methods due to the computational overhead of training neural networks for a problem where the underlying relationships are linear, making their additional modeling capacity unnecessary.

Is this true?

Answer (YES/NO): NO